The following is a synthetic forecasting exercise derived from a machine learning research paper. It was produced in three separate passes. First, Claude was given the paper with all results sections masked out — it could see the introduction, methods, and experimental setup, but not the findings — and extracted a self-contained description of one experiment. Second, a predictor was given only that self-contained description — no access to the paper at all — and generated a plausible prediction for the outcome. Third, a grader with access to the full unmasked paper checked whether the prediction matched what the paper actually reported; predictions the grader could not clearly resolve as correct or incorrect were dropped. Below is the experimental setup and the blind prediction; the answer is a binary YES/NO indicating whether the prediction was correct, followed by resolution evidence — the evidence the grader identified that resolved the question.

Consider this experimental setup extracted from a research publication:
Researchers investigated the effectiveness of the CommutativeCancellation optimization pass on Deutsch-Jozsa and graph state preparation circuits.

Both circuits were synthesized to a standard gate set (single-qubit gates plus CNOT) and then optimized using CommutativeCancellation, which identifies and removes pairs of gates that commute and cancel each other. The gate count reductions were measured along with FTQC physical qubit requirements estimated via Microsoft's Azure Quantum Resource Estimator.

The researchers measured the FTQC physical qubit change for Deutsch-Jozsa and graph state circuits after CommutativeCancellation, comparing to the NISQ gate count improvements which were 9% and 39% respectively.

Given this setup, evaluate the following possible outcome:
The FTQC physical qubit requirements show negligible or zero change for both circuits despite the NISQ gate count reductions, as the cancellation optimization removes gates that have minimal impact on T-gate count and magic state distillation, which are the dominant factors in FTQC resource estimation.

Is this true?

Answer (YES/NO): YES